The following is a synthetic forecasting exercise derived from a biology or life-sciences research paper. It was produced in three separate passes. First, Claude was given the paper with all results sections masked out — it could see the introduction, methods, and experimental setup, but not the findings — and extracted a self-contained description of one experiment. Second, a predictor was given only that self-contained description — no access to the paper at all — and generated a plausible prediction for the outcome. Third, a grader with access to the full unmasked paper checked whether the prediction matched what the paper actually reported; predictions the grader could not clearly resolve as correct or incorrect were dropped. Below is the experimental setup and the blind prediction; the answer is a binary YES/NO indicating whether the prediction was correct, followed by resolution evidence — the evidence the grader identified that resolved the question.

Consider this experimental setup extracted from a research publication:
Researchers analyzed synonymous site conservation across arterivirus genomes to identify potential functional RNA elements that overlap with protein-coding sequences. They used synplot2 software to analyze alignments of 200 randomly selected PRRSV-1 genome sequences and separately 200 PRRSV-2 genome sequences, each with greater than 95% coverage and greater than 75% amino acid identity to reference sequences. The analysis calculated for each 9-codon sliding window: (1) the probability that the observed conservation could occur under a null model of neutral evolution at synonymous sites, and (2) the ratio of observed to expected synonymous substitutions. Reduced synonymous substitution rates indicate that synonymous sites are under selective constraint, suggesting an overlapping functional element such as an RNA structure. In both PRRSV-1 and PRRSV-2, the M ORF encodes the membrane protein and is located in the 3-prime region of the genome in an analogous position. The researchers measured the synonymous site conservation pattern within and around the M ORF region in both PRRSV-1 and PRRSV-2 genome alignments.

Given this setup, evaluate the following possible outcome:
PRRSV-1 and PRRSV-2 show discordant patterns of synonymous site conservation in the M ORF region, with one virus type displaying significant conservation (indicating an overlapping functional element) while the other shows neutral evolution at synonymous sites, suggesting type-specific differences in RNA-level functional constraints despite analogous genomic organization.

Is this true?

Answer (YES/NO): NO